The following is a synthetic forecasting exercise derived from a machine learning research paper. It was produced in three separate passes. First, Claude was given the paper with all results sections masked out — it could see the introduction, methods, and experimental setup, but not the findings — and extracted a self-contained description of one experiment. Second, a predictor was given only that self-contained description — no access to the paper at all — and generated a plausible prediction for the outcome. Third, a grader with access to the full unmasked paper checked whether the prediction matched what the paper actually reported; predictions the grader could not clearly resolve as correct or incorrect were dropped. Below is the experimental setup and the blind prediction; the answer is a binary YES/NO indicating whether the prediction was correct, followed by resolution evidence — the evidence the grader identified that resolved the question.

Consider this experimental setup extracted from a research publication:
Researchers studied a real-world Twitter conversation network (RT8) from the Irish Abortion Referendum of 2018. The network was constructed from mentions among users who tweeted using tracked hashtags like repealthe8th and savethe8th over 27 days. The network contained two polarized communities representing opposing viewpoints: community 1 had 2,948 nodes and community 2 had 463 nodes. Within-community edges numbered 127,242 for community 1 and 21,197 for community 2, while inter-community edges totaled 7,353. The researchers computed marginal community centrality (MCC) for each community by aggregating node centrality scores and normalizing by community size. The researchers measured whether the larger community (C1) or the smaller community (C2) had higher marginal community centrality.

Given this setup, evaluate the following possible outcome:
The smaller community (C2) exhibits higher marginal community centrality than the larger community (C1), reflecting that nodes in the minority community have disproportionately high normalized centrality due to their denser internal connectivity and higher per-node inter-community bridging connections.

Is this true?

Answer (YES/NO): NO